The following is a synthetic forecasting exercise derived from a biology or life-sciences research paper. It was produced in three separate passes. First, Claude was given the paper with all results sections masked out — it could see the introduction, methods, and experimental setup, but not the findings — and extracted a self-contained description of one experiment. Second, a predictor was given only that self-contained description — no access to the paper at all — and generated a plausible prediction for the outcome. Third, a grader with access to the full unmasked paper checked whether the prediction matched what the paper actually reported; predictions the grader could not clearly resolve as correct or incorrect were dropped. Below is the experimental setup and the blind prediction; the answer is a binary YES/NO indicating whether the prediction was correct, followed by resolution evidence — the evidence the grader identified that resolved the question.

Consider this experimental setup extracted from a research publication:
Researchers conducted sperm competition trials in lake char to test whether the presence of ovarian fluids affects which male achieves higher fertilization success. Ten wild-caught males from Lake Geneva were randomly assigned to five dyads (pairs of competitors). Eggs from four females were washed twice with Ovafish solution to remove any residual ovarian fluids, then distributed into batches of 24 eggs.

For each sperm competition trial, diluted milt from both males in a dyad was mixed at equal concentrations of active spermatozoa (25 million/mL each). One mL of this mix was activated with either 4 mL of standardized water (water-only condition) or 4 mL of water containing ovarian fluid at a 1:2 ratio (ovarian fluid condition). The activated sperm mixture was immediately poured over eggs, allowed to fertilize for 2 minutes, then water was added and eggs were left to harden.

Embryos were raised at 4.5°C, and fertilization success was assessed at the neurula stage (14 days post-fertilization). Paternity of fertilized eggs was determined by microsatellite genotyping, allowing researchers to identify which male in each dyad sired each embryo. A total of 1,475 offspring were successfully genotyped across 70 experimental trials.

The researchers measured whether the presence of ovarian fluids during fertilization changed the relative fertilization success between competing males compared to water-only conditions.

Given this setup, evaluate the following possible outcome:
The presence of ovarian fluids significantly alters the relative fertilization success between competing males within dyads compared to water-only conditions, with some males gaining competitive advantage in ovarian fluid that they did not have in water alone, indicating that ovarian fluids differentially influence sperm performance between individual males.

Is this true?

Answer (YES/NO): YES